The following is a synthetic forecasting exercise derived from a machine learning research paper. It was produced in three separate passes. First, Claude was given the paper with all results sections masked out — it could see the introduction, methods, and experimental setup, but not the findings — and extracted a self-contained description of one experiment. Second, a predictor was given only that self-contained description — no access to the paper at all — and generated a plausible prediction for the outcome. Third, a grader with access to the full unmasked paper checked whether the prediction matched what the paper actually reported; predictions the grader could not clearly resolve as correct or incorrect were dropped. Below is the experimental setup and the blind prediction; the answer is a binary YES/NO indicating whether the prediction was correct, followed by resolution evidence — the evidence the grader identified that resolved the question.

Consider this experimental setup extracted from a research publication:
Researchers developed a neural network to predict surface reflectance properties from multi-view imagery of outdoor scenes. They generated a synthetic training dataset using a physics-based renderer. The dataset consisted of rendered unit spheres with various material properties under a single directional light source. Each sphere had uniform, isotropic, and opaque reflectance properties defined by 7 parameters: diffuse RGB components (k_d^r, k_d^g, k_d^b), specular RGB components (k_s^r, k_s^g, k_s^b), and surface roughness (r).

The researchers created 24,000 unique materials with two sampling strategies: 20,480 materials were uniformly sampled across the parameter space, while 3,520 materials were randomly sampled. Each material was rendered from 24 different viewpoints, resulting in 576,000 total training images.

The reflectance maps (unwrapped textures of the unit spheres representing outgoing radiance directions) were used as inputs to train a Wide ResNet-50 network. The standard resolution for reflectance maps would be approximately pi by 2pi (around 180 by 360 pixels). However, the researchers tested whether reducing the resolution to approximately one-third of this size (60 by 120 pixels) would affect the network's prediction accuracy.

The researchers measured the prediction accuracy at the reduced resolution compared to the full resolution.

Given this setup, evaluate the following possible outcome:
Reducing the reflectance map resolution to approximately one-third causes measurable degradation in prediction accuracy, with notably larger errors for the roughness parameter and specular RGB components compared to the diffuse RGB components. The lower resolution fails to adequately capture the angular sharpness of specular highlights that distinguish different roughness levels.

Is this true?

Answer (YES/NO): NO